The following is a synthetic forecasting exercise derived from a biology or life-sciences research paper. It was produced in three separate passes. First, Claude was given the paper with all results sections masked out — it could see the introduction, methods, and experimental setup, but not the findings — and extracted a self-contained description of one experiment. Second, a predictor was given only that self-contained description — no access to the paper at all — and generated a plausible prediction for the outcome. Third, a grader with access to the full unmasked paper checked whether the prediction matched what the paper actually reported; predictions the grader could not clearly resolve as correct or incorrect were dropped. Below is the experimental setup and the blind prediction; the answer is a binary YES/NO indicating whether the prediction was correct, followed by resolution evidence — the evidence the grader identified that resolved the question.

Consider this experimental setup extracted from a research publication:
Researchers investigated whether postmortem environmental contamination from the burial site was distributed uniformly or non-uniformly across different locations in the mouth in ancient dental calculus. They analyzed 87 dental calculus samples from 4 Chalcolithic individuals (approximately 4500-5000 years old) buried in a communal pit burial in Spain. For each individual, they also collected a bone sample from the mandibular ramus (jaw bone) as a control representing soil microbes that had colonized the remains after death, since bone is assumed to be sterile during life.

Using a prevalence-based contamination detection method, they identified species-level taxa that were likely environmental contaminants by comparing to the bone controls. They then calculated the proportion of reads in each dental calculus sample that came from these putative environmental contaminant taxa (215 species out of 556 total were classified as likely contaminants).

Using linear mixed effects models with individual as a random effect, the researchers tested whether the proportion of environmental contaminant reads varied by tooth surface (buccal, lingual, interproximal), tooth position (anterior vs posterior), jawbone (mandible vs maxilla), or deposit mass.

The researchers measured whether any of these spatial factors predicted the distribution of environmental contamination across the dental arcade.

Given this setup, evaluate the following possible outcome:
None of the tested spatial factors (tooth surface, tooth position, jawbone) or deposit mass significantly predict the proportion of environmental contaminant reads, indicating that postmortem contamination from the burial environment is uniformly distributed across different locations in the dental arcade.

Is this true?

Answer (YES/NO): YES